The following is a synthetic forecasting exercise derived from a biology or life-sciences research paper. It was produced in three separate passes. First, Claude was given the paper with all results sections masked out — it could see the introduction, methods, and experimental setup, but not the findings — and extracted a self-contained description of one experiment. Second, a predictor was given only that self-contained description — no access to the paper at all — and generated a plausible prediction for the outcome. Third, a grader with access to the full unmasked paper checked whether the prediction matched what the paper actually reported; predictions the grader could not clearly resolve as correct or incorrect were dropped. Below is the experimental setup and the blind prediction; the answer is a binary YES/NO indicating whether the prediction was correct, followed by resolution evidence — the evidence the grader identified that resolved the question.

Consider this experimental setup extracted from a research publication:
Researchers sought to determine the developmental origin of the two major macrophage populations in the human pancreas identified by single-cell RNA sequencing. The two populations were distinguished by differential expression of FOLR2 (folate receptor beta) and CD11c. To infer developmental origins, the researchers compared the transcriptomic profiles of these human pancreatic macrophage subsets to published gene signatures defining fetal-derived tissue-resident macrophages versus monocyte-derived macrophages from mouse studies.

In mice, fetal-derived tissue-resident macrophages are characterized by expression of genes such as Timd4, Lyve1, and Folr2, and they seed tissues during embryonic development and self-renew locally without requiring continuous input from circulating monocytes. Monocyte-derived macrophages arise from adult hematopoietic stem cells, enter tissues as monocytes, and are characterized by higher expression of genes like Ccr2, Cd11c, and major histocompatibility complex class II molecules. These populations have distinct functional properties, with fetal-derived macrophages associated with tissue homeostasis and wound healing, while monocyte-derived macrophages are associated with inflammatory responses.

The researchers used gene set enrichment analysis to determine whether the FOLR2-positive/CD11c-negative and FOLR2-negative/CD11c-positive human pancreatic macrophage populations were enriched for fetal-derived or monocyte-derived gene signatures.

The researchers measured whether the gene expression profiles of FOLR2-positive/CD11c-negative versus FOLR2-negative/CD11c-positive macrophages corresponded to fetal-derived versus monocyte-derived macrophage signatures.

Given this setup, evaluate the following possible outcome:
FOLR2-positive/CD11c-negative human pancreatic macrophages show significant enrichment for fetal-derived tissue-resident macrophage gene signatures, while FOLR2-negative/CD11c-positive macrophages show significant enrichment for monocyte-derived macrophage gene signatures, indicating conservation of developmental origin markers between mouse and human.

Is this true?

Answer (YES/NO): YES